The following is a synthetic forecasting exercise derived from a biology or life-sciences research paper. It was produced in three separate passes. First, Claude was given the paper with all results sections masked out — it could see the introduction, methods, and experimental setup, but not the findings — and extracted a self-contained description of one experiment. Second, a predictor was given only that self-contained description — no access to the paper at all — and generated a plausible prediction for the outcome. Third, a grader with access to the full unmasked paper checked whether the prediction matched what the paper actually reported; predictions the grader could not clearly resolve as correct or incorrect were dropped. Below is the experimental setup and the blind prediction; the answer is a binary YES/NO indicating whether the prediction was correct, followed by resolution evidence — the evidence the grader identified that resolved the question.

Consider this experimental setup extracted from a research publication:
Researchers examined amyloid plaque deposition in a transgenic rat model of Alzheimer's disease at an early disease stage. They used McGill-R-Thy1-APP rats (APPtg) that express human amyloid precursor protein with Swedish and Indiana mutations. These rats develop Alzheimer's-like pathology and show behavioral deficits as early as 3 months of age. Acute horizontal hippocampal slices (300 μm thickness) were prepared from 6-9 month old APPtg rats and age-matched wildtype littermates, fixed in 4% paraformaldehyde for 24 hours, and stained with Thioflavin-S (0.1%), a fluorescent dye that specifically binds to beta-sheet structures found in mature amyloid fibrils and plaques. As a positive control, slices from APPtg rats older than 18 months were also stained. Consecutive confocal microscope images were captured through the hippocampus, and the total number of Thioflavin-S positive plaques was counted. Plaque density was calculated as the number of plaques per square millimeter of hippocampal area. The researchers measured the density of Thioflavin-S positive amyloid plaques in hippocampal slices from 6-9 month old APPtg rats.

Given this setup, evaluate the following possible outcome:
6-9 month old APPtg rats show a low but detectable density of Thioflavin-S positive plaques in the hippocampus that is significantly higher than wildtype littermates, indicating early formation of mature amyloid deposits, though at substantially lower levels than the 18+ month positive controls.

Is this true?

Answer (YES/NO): NO